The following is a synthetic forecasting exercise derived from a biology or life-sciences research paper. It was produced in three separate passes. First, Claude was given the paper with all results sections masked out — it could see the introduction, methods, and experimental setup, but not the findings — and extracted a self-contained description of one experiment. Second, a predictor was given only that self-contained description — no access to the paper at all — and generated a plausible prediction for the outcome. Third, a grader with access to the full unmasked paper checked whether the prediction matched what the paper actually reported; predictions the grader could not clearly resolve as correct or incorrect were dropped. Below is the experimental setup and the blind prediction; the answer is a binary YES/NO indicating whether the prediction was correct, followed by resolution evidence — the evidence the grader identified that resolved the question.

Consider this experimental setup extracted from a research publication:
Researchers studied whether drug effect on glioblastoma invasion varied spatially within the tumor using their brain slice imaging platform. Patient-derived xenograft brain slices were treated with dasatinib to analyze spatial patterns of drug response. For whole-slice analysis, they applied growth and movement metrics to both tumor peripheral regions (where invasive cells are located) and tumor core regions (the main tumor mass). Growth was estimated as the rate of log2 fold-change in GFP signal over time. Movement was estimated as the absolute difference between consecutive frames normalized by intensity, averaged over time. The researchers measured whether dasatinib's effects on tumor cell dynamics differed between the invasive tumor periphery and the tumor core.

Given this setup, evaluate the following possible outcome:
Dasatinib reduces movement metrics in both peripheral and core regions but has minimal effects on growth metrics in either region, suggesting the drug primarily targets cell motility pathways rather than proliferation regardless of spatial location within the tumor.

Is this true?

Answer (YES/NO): NO